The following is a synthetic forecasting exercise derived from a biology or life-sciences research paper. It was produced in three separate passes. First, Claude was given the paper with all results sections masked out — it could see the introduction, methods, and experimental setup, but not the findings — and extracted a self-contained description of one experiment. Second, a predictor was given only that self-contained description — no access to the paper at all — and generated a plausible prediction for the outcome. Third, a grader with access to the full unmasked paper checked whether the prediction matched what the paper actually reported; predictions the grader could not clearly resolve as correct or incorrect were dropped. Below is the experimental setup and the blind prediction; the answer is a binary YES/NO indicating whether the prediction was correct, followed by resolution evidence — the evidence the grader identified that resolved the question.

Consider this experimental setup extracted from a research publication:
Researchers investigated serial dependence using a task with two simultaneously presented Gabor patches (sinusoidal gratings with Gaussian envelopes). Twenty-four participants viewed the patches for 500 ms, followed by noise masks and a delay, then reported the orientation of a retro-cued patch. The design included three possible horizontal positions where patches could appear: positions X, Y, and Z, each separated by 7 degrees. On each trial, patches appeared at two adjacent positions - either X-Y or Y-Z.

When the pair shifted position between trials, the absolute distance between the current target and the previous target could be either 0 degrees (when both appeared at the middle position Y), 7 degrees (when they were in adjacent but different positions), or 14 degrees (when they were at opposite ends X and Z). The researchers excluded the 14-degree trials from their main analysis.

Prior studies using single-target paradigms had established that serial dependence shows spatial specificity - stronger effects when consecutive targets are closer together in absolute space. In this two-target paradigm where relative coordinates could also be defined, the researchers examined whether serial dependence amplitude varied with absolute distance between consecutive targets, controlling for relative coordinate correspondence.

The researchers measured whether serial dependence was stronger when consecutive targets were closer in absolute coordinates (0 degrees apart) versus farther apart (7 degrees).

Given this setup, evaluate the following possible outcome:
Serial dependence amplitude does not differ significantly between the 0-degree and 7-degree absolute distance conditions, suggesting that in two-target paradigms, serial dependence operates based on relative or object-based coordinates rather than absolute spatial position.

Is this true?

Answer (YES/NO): YES